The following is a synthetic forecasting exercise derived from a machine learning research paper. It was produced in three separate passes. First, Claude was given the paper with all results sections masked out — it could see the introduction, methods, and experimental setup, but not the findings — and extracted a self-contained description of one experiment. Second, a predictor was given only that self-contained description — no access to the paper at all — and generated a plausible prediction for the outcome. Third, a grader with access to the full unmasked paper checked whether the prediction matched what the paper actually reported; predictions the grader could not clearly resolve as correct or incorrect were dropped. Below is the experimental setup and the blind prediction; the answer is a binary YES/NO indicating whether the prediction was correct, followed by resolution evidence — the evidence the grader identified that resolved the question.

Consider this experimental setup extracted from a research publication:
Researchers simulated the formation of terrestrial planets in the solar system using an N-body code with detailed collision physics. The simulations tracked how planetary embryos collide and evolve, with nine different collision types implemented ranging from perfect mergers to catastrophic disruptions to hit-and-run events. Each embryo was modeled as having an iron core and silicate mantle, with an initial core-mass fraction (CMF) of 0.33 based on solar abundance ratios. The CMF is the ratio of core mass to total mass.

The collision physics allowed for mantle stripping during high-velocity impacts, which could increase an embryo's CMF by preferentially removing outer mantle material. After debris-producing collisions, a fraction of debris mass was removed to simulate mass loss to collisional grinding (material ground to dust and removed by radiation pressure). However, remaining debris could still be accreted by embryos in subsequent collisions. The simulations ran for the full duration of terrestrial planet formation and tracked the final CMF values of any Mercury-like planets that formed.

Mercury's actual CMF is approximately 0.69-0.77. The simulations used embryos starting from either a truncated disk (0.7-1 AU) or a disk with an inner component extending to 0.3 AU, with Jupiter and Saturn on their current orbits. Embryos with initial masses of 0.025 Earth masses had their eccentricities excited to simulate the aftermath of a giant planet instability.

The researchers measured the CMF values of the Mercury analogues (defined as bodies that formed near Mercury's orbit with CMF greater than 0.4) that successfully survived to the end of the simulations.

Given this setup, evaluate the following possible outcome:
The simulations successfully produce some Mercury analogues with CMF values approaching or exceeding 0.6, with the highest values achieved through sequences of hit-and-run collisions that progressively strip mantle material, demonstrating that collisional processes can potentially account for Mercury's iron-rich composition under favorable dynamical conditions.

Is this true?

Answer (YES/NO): NO